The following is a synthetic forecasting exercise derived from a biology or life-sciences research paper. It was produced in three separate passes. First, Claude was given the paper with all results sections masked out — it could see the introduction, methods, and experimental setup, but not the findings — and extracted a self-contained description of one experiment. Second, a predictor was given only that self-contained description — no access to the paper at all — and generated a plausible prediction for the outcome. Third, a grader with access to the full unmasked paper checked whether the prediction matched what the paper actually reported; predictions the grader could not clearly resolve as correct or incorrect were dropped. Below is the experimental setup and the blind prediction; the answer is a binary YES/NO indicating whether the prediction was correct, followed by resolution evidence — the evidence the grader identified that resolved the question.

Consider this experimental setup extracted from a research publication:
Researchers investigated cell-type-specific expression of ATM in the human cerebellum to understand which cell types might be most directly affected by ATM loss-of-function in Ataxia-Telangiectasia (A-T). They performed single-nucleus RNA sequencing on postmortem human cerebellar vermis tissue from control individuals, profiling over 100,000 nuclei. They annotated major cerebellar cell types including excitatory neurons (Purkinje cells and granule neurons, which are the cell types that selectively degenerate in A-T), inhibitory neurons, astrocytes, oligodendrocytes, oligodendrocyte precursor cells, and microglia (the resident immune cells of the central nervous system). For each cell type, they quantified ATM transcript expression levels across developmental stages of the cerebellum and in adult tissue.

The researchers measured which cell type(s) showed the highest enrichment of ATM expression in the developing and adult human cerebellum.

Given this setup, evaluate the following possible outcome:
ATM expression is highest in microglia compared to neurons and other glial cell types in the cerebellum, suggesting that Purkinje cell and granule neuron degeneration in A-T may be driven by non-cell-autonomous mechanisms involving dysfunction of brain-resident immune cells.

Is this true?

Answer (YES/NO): YES